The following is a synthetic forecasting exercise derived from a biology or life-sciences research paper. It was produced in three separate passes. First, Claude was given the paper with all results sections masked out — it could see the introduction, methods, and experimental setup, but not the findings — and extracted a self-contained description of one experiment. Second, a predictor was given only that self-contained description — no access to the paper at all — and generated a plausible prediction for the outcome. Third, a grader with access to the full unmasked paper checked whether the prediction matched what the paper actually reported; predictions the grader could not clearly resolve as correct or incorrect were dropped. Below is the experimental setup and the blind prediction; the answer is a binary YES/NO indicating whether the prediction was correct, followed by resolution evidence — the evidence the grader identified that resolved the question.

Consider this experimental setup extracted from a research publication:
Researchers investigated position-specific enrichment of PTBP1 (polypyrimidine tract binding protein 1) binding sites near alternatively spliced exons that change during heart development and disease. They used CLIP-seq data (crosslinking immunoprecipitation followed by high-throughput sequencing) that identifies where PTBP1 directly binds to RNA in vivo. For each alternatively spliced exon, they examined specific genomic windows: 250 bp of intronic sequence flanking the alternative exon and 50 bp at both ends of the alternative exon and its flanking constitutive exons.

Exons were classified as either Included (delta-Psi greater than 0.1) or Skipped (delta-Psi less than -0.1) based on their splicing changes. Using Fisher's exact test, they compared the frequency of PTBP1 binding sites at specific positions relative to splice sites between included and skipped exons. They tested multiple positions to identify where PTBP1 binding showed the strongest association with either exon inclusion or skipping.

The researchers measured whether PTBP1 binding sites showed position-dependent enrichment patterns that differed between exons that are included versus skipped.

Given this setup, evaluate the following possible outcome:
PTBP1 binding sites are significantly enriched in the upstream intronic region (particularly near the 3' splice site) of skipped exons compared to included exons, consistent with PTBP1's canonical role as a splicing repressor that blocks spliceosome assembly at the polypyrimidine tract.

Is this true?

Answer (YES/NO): YES